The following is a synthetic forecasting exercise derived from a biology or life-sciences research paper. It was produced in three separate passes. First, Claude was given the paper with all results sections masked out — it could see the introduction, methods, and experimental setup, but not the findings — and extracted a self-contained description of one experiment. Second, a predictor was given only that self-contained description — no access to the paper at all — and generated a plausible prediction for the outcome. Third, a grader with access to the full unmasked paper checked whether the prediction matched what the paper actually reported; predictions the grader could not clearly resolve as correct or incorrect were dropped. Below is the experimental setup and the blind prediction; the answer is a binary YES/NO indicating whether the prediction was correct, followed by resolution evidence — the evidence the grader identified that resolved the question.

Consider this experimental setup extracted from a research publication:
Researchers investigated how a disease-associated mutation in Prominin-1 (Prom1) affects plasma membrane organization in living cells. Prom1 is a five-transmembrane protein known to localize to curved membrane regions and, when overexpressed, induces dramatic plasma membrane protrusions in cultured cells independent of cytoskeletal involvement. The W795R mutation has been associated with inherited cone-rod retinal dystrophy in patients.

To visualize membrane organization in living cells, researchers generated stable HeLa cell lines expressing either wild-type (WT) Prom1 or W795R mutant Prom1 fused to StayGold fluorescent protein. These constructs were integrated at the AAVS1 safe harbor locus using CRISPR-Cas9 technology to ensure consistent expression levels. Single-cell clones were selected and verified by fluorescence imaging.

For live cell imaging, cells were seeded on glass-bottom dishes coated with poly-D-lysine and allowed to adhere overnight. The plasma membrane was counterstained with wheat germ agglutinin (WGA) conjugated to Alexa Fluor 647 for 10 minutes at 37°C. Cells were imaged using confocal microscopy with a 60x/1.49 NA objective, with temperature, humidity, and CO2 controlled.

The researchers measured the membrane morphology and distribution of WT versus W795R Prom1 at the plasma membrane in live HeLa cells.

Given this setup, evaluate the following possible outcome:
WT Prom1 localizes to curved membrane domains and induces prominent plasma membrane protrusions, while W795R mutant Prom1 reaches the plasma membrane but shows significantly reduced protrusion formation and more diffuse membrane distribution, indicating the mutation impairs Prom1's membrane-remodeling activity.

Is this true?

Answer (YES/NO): NO